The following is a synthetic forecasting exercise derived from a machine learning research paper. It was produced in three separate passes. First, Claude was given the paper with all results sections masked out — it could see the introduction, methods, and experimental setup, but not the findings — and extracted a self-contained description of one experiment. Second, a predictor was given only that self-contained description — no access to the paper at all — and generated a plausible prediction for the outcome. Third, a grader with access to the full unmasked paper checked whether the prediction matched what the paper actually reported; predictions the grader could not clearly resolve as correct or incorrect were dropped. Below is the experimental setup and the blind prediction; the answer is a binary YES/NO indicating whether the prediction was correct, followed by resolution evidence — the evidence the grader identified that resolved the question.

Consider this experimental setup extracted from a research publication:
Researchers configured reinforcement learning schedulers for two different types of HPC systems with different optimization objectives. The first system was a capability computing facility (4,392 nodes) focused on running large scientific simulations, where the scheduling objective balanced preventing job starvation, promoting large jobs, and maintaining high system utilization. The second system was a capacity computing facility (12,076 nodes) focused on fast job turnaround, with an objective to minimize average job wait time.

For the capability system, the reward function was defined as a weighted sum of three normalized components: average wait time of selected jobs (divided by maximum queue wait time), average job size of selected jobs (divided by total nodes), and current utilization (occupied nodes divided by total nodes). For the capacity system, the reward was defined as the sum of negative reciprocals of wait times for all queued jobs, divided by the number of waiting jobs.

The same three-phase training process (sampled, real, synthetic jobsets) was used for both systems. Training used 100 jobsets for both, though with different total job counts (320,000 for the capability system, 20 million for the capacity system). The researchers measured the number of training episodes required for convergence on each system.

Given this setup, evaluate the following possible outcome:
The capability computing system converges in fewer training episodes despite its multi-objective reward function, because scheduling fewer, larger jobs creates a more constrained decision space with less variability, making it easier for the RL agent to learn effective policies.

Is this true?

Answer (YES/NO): NO